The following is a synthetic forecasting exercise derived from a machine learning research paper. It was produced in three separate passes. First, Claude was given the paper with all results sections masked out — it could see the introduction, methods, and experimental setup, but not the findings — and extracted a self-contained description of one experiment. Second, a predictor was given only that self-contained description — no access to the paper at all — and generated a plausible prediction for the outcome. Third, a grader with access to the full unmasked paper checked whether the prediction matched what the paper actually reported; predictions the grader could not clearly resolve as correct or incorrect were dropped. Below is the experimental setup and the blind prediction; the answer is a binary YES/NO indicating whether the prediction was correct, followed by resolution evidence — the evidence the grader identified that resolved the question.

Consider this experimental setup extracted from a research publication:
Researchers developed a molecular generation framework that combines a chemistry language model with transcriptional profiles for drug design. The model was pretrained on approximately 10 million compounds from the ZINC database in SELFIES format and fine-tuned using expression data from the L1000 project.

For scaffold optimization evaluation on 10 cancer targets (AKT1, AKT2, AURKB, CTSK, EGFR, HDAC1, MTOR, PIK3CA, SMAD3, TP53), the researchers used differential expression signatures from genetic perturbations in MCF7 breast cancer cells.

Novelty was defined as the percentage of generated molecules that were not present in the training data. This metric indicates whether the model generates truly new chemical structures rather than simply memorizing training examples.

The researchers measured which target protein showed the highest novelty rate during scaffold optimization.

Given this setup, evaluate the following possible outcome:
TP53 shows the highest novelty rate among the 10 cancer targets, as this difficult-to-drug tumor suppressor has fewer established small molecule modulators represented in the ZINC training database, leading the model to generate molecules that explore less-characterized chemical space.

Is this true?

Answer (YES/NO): NO